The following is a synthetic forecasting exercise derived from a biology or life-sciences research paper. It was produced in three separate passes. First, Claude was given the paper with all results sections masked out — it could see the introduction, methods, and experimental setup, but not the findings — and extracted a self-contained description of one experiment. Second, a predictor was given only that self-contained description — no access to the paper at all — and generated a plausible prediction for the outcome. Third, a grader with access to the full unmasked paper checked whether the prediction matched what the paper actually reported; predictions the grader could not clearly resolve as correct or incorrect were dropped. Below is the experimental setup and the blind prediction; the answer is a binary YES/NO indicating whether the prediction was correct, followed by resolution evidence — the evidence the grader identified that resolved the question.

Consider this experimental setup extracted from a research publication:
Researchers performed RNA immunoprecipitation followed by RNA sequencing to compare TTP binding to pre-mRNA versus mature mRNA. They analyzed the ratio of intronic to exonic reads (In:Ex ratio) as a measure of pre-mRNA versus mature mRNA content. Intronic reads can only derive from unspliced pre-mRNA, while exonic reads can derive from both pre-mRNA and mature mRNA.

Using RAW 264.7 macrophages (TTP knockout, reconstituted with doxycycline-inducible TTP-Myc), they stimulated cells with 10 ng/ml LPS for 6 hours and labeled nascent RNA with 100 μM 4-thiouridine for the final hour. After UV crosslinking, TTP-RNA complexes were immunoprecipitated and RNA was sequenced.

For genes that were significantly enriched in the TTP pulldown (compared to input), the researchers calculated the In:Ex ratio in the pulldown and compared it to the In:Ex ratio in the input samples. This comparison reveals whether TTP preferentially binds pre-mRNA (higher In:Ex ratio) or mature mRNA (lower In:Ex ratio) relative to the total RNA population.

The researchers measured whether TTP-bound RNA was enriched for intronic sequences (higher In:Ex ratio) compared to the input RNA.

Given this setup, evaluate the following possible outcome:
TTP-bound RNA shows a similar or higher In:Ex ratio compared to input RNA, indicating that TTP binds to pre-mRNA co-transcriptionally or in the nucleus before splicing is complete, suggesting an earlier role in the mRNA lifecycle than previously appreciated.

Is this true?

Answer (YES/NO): YES